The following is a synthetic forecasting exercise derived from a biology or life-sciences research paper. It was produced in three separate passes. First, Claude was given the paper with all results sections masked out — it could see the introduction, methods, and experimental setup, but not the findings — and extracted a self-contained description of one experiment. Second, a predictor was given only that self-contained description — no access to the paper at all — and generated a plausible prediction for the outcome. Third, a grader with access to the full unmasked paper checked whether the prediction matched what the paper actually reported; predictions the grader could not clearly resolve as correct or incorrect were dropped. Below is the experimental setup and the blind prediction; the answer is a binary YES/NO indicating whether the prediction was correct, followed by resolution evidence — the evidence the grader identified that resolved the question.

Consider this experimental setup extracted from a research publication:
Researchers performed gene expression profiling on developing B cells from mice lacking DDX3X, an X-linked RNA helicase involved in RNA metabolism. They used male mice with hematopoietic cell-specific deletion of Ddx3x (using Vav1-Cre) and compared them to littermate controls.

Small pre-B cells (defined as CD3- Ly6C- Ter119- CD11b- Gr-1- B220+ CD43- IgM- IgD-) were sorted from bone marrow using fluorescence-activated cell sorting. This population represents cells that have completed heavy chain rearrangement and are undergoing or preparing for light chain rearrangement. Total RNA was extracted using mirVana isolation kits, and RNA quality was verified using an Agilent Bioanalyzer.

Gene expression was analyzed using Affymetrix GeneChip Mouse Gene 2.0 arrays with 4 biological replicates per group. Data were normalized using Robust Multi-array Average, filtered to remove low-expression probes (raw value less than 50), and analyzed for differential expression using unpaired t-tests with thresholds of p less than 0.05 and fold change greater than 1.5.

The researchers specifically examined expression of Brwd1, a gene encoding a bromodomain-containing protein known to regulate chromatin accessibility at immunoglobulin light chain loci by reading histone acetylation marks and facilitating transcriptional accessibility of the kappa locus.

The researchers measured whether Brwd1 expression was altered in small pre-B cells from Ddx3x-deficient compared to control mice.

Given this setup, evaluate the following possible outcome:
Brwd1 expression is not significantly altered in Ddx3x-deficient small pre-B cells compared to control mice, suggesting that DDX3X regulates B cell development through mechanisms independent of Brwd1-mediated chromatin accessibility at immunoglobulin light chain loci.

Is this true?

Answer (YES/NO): NO